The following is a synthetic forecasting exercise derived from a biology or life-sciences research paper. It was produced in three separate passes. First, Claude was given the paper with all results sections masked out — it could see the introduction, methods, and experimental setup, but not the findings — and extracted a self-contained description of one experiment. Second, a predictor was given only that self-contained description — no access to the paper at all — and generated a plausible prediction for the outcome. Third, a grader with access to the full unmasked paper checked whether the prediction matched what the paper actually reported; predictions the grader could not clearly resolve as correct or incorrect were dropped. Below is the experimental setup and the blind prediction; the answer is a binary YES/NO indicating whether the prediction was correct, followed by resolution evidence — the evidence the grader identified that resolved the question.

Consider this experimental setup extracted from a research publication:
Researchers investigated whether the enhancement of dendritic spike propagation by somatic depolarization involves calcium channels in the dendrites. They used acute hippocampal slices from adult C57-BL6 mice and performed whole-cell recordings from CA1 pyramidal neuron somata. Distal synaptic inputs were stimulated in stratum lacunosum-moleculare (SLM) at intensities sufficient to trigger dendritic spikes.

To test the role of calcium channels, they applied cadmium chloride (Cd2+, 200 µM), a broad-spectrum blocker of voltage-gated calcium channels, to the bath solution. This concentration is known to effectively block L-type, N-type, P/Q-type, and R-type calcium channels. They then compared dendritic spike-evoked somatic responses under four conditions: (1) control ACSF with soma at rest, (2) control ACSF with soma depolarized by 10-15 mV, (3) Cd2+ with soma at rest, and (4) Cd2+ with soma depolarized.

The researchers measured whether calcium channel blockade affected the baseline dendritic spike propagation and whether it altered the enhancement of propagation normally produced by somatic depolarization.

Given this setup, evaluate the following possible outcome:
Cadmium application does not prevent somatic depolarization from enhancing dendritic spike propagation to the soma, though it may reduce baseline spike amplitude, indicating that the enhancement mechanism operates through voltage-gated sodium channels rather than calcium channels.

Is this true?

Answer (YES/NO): NO